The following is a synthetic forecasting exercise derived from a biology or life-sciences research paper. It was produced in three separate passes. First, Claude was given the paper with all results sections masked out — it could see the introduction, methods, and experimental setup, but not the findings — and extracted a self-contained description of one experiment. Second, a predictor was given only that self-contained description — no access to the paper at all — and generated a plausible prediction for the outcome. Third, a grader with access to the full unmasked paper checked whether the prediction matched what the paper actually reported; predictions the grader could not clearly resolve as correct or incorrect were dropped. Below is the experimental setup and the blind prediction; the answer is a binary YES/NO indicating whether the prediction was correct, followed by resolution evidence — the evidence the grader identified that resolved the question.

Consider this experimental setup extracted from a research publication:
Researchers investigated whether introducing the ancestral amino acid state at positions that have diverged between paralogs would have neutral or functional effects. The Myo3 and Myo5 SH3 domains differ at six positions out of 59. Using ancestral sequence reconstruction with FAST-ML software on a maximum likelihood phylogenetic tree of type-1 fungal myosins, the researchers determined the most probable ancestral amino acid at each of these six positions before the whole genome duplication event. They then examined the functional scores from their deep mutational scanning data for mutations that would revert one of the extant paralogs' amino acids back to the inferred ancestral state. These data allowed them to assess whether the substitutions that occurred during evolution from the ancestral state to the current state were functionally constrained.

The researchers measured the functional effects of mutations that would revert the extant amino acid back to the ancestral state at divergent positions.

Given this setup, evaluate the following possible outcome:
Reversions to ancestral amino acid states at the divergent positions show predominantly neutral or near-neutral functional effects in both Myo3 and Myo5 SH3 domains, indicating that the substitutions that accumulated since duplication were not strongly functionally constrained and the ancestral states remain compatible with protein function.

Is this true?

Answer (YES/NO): NO